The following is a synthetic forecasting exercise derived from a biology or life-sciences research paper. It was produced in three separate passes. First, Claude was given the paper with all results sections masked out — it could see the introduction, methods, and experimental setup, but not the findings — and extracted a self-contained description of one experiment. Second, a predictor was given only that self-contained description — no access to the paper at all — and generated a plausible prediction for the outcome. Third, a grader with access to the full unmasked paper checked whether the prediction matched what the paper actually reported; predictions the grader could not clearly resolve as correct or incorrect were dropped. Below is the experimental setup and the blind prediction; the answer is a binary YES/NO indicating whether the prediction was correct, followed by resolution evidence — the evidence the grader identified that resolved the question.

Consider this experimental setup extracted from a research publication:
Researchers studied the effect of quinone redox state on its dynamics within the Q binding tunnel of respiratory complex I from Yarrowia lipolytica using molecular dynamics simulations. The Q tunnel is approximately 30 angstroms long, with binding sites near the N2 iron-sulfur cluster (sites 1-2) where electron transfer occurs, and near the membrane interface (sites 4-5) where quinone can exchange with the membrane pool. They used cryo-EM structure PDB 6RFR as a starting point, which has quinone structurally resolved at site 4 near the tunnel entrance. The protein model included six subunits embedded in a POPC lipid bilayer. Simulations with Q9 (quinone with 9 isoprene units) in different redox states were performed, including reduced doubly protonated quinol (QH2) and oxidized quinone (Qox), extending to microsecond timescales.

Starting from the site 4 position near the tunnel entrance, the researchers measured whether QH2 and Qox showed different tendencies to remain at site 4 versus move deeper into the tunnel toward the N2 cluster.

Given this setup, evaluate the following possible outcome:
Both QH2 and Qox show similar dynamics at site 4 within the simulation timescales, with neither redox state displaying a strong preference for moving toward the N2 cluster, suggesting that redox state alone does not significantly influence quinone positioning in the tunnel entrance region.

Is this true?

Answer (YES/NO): NO